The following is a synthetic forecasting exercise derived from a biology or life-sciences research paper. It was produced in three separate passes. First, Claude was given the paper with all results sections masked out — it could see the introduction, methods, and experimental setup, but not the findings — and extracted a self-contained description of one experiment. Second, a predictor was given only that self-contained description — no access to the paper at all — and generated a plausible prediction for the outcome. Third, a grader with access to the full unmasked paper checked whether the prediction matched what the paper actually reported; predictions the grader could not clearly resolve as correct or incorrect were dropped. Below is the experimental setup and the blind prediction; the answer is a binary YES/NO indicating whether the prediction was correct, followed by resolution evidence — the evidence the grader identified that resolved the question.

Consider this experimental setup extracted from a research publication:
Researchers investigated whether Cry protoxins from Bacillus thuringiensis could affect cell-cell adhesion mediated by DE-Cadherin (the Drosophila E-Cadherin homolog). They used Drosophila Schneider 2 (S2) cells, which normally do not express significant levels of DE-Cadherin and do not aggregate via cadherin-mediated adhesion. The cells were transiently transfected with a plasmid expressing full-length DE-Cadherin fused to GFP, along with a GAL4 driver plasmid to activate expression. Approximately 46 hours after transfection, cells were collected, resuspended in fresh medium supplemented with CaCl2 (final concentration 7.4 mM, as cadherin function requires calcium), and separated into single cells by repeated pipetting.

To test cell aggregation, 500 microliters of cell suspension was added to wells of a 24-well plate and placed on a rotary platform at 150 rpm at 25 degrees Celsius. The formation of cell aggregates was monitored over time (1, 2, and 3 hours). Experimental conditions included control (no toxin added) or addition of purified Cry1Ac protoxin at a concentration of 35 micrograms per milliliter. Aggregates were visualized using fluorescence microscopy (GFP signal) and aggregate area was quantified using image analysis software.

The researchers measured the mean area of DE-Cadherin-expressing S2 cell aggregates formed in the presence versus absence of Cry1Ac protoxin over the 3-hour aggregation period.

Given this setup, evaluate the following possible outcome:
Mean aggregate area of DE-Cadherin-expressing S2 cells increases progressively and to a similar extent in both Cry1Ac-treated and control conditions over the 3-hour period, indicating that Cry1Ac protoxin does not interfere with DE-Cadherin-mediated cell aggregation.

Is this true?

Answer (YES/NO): NO